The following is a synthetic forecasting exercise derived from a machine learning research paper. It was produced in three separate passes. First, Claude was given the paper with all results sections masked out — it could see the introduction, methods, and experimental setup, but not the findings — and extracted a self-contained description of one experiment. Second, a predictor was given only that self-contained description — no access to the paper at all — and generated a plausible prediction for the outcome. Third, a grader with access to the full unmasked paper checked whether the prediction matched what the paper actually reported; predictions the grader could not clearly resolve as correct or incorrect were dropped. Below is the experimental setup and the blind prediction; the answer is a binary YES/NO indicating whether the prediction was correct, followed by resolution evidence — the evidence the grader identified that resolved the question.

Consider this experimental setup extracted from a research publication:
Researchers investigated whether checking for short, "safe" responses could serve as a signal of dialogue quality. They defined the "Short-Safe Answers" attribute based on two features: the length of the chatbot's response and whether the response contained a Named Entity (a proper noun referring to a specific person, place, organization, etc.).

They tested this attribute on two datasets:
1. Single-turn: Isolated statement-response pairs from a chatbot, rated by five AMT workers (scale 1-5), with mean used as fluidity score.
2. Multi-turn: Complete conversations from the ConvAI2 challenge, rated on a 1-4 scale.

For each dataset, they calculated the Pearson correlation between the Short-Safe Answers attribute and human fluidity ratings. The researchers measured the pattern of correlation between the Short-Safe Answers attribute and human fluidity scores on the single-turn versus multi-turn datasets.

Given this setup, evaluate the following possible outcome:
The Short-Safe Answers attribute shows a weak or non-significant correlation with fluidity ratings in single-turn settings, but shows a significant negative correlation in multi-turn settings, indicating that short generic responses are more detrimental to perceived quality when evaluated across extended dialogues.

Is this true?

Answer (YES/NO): NO